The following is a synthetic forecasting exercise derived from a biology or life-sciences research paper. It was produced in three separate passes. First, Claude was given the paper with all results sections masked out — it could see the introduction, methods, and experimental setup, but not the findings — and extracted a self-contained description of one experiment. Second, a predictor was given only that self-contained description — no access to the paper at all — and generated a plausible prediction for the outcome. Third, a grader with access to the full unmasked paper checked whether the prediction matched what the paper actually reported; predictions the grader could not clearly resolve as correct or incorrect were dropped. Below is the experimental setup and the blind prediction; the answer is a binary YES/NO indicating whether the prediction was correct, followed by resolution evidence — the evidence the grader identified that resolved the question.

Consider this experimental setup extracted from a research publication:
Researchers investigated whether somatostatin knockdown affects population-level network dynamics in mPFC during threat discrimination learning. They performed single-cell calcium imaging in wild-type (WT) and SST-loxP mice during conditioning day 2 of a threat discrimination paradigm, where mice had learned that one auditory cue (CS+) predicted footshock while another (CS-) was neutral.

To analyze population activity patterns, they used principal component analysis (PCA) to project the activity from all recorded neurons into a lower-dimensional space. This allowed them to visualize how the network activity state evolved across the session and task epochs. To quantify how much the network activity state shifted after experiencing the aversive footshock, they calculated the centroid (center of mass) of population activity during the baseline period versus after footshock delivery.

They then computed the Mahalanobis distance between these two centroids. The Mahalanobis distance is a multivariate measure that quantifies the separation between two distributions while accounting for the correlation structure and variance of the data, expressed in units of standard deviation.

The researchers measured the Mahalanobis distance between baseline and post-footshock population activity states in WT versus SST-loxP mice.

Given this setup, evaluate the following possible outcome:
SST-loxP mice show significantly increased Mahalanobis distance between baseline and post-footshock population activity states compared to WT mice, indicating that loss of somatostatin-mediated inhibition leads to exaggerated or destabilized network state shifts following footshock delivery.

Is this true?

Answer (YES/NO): NO